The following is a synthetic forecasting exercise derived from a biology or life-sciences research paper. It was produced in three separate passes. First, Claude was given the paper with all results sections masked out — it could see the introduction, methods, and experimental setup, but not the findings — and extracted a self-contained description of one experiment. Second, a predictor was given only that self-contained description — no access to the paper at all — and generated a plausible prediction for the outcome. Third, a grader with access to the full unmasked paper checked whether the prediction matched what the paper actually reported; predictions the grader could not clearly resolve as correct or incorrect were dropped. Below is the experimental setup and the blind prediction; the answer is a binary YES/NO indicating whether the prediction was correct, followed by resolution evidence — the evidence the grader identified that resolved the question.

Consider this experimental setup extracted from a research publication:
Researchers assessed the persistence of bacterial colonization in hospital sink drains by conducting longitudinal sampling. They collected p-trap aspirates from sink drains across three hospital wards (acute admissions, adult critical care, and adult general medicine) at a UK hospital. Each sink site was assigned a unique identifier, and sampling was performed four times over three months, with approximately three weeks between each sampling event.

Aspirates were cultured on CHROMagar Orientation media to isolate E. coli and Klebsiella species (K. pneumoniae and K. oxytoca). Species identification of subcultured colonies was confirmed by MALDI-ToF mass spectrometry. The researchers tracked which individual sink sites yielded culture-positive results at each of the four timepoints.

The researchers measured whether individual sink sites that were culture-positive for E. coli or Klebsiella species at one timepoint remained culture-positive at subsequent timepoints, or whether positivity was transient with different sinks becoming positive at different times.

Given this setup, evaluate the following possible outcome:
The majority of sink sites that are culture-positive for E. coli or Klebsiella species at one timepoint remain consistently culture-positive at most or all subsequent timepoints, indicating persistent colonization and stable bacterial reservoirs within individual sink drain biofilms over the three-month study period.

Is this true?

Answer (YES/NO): YES